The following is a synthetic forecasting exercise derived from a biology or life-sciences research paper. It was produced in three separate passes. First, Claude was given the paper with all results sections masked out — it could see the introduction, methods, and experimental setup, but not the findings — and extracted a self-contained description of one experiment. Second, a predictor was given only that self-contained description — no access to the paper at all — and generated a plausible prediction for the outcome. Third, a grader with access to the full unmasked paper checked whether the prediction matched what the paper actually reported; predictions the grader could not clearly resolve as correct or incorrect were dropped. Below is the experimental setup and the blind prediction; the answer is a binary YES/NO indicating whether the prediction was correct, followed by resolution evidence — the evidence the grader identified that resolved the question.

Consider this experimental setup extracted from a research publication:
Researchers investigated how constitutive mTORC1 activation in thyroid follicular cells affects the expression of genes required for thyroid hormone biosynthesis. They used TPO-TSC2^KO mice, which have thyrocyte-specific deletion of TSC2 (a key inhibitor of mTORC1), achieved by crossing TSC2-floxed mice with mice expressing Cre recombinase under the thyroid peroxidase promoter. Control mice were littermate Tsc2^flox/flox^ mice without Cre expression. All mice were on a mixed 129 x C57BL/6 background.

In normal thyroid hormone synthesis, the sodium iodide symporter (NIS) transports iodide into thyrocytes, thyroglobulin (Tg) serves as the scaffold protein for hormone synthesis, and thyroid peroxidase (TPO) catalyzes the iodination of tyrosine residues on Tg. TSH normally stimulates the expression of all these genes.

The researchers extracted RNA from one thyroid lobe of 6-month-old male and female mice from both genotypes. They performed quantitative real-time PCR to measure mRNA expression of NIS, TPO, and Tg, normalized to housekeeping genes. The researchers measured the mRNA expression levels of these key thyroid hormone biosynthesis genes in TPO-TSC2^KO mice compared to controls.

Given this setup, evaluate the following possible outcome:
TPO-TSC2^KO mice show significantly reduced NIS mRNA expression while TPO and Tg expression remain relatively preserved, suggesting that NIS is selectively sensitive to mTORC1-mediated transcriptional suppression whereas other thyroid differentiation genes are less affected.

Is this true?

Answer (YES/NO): NO